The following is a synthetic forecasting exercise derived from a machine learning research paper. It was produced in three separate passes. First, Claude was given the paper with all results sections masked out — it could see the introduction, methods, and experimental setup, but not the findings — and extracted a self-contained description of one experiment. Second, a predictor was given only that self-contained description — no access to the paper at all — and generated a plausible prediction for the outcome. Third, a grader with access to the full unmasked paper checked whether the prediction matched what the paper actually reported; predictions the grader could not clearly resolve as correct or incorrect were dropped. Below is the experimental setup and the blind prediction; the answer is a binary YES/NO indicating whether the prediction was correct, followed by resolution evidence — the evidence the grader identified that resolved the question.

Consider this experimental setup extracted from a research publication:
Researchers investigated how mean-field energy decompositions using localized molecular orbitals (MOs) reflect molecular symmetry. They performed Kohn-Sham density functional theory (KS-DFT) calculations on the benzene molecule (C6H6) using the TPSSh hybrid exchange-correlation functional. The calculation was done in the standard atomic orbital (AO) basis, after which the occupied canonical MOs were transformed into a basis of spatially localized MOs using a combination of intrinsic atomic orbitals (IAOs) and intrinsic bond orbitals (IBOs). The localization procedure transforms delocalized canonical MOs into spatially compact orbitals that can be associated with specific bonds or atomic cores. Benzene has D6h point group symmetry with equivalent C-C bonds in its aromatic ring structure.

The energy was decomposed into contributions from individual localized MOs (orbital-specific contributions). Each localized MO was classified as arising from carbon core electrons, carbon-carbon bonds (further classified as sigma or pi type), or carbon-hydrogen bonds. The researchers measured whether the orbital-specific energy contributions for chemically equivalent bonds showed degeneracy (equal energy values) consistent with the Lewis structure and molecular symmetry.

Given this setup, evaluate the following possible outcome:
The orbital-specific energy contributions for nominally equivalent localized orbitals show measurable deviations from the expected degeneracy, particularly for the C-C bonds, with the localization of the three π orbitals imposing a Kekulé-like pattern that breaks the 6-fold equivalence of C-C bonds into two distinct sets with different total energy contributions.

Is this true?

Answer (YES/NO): NO